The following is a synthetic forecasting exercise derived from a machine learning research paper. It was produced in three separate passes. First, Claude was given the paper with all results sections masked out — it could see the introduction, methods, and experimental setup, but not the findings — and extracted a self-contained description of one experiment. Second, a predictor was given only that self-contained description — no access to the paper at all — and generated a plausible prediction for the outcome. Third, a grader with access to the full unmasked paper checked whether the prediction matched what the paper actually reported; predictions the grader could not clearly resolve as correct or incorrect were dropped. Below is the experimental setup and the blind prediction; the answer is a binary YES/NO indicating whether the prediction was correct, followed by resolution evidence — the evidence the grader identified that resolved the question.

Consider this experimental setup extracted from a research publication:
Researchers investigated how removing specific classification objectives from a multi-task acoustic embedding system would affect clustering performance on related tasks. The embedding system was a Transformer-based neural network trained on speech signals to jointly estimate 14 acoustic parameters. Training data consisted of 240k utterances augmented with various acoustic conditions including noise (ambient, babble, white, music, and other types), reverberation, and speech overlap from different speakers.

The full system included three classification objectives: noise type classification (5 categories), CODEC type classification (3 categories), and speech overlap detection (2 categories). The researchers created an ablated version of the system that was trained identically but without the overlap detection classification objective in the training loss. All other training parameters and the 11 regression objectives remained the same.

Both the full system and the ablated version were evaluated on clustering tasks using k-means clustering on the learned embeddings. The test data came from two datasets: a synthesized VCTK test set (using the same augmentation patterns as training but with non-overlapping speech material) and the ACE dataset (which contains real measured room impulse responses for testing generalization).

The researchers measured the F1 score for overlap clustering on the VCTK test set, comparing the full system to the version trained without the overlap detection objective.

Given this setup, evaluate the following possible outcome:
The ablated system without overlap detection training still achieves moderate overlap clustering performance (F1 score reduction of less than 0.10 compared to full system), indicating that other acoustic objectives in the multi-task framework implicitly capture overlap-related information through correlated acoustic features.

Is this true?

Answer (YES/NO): NO